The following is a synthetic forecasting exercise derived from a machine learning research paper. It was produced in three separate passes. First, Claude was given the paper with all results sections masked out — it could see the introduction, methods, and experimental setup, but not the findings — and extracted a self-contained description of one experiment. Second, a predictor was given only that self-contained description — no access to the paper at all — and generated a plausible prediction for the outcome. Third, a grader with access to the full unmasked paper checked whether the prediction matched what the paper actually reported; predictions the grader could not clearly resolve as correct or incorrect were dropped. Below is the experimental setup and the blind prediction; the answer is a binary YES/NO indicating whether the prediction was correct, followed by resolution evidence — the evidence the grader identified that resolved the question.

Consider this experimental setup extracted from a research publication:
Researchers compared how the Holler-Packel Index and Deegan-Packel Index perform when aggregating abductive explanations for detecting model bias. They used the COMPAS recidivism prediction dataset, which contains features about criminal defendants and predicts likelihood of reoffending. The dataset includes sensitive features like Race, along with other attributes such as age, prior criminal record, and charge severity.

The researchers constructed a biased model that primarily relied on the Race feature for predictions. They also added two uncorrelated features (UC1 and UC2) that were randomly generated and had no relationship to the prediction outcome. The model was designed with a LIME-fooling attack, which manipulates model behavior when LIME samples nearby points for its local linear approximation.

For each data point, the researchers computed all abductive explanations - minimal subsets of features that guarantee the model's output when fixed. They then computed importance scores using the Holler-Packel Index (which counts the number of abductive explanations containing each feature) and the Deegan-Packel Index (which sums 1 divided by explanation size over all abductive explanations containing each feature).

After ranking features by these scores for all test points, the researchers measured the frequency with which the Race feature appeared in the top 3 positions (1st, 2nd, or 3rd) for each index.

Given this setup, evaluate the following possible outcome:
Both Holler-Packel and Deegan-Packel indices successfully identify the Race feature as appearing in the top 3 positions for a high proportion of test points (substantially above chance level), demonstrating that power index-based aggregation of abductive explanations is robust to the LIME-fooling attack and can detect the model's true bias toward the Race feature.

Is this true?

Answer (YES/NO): YES